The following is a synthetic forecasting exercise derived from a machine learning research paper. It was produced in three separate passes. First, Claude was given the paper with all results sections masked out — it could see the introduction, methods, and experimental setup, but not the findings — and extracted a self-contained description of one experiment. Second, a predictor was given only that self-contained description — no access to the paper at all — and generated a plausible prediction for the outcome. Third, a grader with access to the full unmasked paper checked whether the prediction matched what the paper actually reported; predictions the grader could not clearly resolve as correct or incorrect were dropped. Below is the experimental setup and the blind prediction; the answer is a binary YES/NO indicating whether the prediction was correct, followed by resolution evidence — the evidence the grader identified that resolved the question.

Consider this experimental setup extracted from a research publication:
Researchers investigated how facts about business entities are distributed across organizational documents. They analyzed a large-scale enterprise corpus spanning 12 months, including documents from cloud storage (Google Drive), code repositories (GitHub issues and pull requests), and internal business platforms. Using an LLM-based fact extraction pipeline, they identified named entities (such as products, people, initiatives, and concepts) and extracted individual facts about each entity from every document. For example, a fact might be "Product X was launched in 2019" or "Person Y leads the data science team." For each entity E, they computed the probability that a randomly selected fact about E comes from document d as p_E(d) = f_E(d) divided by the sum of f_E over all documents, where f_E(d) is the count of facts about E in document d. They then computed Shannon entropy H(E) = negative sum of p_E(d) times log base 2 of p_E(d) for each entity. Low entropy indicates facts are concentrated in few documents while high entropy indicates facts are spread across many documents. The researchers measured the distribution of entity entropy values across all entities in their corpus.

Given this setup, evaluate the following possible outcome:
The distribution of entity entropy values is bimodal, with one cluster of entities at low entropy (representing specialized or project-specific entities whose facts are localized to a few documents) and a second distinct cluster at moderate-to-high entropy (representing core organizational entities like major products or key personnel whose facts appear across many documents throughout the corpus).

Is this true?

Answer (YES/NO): NO